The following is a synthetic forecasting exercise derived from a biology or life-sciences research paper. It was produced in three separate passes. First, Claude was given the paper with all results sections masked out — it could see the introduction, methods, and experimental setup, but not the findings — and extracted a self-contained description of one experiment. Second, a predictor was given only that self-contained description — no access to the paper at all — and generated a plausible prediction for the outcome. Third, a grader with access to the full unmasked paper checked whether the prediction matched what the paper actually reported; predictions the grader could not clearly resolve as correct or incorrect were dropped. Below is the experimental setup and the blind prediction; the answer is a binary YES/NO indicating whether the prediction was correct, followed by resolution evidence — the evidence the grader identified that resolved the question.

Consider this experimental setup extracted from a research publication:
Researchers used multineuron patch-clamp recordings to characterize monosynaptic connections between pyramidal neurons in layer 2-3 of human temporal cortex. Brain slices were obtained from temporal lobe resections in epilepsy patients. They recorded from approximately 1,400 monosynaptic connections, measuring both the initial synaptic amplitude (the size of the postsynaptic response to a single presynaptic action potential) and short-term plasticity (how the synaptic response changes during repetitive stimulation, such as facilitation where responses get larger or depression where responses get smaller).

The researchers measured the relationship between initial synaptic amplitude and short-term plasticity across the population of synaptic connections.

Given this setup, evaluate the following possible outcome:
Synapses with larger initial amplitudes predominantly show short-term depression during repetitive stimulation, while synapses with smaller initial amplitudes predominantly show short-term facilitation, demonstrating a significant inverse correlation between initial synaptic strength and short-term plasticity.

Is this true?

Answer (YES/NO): YES